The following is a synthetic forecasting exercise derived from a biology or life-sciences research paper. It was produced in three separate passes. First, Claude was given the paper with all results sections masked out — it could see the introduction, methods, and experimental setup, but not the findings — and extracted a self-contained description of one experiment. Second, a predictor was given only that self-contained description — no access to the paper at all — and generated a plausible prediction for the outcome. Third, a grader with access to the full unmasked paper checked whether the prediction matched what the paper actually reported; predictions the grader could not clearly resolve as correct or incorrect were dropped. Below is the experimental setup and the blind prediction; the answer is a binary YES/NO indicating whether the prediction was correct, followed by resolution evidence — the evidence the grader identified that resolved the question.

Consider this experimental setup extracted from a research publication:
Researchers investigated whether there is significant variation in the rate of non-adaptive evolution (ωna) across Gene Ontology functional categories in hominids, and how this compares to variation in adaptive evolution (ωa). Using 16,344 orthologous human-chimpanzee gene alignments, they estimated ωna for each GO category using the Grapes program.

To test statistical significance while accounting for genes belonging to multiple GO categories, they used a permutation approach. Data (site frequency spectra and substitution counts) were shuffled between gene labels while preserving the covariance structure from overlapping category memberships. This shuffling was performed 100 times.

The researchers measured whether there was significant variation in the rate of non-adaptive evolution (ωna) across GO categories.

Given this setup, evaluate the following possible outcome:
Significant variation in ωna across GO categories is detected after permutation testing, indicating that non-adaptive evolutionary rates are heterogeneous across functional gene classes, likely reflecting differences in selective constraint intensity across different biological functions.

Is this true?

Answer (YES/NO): YES